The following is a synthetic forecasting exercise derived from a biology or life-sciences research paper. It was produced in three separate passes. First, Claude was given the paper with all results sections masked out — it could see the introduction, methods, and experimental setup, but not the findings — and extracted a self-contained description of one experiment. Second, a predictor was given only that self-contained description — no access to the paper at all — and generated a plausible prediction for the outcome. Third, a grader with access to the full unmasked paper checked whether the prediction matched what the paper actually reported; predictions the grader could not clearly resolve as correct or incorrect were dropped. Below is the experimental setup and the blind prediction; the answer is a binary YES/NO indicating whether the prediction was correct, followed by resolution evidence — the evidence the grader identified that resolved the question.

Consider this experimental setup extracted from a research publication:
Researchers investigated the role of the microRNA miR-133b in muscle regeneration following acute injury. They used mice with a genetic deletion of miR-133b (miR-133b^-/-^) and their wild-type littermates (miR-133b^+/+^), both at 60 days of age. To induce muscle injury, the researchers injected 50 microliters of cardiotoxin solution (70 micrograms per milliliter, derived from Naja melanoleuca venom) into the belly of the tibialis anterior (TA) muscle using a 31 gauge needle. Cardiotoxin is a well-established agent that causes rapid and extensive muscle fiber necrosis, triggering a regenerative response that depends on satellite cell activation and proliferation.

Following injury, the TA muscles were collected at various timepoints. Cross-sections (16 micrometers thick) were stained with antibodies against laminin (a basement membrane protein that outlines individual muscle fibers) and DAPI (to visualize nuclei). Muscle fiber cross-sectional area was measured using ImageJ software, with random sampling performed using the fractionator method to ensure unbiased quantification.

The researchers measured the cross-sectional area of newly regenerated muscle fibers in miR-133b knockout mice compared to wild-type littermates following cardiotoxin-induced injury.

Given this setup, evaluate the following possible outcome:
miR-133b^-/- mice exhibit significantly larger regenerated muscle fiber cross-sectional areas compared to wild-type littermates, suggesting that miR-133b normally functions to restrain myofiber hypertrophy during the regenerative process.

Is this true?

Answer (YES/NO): NO